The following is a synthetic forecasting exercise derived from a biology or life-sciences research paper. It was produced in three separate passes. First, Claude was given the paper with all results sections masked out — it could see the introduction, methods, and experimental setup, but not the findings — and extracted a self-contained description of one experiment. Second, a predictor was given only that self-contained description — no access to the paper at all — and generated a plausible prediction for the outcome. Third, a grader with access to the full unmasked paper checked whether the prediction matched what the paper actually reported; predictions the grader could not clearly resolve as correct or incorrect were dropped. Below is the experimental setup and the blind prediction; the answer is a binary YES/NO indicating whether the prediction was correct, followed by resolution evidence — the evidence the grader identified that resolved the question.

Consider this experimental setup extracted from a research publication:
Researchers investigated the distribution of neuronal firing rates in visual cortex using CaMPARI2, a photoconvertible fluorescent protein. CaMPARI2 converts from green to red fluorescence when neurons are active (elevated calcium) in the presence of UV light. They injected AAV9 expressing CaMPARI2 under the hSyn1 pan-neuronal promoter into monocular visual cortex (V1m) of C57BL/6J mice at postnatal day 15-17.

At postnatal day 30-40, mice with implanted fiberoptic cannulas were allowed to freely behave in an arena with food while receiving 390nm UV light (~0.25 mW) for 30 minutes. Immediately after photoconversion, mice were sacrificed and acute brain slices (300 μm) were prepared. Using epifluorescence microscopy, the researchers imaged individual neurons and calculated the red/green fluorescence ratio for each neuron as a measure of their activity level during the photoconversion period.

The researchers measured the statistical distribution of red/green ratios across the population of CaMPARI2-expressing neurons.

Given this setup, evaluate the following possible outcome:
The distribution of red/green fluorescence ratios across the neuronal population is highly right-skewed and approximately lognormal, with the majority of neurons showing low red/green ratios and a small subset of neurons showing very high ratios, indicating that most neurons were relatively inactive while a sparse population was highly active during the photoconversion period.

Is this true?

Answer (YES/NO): YES